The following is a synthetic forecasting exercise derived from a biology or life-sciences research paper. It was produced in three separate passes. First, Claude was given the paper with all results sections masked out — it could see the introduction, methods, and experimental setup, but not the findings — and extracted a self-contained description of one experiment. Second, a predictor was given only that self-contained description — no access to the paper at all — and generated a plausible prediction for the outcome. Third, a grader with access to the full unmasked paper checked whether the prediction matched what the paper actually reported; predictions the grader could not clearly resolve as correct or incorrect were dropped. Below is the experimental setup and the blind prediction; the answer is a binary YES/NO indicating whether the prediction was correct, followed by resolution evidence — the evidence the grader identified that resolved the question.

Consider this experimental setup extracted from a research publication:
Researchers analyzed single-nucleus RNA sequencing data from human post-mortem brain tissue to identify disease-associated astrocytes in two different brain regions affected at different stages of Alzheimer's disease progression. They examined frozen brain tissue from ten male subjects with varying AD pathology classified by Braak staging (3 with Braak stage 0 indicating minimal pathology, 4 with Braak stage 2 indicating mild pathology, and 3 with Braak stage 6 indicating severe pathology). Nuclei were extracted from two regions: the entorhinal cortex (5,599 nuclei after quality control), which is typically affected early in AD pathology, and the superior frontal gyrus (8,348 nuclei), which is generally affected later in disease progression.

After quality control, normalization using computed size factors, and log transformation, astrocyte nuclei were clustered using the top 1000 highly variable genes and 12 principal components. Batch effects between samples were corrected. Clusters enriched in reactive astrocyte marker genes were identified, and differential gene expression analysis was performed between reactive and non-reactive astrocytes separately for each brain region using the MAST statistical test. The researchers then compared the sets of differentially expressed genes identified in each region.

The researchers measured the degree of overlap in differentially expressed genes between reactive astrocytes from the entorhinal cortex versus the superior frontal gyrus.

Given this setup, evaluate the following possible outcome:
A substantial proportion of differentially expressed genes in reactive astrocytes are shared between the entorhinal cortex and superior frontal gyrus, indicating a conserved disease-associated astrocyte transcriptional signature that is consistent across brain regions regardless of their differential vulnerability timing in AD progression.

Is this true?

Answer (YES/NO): NO